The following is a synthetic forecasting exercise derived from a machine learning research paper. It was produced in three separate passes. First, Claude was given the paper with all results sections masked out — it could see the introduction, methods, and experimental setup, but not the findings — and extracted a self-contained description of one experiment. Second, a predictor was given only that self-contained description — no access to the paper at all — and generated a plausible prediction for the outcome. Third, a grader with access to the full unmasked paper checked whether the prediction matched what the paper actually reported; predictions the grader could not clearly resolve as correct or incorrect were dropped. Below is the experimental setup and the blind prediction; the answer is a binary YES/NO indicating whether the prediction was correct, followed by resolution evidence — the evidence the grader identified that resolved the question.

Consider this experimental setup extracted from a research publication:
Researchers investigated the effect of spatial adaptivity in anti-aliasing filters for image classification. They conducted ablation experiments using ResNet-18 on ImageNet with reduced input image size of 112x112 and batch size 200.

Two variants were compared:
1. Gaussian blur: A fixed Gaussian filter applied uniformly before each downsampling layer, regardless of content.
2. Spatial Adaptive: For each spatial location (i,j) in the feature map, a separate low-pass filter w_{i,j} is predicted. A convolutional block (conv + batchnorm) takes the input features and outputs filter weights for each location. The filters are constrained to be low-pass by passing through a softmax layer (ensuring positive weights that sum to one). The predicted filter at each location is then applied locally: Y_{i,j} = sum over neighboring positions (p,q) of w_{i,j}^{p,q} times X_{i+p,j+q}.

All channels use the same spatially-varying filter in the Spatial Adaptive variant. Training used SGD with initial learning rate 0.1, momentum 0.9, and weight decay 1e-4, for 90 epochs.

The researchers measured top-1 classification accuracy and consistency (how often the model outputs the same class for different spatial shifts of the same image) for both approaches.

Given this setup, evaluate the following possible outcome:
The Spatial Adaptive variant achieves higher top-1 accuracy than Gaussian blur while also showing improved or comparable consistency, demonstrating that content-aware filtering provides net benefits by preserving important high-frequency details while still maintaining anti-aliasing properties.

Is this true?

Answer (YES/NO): YES